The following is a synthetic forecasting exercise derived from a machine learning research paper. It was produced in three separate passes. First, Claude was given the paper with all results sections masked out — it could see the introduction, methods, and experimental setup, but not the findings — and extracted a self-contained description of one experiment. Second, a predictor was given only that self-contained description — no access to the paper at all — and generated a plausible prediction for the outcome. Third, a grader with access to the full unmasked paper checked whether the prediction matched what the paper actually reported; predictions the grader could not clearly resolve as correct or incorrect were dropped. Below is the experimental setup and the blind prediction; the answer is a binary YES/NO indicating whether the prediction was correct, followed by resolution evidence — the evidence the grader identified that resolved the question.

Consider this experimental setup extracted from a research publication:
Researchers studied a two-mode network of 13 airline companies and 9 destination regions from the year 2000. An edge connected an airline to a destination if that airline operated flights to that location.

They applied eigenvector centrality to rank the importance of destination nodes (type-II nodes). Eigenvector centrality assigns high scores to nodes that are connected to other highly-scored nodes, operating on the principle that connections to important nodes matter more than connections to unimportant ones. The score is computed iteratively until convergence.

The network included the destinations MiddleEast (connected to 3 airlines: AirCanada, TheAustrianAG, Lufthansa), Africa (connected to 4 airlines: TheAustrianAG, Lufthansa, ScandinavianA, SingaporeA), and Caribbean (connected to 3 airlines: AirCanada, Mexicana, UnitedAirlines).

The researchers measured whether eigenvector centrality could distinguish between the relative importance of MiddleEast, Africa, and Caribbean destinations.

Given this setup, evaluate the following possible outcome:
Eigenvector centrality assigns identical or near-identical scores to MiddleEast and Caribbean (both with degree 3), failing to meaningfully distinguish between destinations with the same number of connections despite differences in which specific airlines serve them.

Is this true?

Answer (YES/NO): NO